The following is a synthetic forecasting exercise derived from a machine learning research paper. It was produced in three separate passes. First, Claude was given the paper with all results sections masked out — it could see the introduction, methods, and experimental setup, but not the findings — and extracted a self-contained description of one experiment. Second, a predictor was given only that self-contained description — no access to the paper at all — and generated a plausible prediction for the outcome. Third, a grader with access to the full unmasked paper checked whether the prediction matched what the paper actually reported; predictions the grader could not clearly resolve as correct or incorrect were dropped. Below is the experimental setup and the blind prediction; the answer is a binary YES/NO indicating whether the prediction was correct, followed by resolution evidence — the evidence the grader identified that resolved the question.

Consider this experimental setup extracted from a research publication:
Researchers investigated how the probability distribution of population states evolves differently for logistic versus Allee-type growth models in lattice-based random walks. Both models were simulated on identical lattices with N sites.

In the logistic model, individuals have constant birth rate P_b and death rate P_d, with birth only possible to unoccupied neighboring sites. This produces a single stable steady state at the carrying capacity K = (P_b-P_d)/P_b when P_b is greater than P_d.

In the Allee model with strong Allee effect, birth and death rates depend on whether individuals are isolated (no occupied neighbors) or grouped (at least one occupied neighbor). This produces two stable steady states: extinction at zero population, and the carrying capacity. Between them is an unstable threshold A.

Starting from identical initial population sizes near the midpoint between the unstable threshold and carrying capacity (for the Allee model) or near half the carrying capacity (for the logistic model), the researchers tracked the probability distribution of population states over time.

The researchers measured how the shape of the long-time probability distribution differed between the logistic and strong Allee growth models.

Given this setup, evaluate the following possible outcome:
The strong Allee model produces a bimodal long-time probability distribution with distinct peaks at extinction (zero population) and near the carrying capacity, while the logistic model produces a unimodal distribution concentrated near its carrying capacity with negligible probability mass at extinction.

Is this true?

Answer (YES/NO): NO